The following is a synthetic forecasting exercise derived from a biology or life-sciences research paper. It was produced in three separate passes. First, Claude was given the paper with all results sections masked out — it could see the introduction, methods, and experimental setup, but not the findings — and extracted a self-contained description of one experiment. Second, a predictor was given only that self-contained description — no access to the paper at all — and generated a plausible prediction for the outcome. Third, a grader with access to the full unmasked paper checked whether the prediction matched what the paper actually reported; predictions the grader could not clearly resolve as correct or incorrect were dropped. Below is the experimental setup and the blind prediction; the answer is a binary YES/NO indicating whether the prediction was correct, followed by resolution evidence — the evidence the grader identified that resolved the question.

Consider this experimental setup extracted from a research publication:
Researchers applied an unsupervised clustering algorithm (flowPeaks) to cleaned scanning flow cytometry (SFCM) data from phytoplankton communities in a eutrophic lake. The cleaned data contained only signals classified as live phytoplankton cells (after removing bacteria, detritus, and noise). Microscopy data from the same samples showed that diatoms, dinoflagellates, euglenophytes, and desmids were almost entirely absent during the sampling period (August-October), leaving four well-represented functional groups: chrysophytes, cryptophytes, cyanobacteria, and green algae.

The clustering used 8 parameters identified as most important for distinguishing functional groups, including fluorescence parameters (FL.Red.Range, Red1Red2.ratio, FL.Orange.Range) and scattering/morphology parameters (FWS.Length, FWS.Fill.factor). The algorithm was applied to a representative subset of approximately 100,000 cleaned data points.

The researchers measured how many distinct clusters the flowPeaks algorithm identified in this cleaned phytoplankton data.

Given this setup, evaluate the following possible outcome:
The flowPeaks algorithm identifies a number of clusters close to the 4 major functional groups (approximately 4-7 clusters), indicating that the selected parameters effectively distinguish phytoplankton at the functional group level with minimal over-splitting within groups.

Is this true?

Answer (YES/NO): NO